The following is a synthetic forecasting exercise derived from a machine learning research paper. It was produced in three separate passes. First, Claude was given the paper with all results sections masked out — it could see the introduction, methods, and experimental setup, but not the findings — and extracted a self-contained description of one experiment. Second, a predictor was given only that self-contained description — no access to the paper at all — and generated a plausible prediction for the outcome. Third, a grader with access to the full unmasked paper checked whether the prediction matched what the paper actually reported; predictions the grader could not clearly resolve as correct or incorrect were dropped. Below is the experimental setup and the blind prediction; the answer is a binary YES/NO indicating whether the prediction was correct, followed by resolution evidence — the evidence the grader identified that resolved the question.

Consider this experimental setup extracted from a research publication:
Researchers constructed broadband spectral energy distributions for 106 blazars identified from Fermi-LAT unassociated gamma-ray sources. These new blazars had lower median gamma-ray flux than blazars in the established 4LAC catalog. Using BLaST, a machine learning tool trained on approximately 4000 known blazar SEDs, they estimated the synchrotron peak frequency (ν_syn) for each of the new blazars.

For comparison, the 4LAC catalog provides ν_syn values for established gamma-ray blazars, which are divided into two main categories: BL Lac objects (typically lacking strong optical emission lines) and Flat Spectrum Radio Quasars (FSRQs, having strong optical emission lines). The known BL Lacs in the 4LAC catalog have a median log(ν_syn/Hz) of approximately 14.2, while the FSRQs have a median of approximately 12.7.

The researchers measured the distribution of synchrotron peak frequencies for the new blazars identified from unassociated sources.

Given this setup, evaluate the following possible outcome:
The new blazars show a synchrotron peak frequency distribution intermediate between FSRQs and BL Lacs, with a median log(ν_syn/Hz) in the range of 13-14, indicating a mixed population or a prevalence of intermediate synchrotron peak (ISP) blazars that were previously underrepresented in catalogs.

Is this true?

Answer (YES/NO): NO